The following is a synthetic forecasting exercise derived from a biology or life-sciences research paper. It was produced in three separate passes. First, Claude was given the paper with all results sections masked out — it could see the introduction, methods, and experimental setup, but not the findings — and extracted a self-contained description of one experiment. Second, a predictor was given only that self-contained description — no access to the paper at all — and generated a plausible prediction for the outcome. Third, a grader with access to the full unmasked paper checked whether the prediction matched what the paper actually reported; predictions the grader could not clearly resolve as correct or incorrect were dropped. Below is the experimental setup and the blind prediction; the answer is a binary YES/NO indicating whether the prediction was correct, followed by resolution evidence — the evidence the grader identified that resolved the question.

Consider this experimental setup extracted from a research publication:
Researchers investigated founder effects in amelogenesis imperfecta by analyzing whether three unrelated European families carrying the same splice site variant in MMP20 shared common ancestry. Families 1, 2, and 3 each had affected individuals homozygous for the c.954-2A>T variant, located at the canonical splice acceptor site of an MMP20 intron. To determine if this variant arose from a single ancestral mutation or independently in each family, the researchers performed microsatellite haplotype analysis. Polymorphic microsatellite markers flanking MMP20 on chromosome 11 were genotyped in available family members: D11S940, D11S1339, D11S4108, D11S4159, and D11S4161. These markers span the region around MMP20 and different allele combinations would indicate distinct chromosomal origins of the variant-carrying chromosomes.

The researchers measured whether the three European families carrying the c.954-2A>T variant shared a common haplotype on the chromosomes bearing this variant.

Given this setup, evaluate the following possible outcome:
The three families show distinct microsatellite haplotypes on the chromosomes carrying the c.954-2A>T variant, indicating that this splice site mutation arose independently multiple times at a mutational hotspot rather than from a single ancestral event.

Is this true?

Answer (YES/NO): NO